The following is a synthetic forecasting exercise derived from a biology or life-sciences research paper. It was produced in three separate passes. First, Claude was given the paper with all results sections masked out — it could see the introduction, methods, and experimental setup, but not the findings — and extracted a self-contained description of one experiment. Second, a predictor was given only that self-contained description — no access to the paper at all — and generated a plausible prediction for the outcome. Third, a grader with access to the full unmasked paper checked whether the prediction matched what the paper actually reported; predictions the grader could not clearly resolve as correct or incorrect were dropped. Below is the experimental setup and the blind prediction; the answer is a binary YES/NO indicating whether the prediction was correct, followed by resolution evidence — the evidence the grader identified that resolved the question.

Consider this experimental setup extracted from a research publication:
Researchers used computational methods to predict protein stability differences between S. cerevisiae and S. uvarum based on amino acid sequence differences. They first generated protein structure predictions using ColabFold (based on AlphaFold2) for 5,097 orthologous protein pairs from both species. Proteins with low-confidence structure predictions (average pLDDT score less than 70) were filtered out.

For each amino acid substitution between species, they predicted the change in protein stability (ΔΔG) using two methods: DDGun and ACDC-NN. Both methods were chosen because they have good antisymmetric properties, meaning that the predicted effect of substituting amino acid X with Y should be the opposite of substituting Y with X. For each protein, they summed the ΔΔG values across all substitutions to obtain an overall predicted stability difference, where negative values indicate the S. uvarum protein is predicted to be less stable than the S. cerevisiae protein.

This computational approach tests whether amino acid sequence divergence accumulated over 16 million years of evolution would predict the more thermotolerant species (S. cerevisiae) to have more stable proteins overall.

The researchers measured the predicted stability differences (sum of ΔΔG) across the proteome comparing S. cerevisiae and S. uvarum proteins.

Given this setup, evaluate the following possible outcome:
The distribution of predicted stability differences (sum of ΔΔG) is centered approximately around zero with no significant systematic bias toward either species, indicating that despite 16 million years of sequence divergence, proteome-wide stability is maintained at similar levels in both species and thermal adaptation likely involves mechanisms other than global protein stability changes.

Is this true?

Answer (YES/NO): NO